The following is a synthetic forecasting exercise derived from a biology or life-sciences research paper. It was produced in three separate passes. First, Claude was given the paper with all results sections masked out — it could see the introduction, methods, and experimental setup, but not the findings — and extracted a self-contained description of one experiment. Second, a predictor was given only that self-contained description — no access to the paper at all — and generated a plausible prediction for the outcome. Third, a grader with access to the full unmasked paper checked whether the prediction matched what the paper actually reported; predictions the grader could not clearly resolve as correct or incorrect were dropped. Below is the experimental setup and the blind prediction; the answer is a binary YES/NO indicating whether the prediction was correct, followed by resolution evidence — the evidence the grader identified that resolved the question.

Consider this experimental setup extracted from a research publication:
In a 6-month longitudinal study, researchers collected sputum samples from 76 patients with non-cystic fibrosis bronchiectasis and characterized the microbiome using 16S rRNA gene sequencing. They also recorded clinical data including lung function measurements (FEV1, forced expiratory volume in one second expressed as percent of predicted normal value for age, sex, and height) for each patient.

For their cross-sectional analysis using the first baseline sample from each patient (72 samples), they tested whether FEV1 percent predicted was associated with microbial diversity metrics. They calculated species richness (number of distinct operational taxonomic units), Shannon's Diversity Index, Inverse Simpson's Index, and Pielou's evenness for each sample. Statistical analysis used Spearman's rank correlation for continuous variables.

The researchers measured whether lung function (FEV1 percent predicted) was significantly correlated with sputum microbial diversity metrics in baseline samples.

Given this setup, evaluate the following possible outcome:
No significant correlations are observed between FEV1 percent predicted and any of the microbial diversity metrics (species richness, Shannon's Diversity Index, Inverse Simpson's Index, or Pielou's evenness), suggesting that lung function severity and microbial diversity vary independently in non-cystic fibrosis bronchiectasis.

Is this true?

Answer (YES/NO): YES